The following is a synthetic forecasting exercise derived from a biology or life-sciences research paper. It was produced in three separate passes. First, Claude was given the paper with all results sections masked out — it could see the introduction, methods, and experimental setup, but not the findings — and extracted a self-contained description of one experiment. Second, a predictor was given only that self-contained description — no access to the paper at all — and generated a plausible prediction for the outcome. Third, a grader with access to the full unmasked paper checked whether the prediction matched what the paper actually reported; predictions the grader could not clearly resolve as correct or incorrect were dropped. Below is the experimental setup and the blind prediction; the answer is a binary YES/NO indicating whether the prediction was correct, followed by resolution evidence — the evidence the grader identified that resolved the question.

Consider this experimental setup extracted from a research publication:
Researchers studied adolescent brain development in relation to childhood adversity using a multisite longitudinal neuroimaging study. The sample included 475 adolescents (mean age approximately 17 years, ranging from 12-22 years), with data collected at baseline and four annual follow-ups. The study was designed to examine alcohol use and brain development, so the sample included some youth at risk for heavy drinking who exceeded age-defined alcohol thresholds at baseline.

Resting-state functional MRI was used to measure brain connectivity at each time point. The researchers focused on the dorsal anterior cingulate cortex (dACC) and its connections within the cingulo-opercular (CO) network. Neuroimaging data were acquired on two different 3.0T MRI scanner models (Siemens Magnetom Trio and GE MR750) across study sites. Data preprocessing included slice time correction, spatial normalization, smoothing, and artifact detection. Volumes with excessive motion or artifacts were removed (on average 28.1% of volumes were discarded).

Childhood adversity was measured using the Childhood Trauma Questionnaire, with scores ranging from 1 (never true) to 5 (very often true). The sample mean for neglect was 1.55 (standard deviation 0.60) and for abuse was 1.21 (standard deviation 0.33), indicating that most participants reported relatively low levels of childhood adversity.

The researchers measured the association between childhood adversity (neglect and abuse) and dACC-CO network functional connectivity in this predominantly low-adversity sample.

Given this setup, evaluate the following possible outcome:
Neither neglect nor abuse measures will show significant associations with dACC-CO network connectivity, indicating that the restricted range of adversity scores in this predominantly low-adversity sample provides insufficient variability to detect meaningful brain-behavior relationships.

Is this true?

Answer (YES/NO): NO